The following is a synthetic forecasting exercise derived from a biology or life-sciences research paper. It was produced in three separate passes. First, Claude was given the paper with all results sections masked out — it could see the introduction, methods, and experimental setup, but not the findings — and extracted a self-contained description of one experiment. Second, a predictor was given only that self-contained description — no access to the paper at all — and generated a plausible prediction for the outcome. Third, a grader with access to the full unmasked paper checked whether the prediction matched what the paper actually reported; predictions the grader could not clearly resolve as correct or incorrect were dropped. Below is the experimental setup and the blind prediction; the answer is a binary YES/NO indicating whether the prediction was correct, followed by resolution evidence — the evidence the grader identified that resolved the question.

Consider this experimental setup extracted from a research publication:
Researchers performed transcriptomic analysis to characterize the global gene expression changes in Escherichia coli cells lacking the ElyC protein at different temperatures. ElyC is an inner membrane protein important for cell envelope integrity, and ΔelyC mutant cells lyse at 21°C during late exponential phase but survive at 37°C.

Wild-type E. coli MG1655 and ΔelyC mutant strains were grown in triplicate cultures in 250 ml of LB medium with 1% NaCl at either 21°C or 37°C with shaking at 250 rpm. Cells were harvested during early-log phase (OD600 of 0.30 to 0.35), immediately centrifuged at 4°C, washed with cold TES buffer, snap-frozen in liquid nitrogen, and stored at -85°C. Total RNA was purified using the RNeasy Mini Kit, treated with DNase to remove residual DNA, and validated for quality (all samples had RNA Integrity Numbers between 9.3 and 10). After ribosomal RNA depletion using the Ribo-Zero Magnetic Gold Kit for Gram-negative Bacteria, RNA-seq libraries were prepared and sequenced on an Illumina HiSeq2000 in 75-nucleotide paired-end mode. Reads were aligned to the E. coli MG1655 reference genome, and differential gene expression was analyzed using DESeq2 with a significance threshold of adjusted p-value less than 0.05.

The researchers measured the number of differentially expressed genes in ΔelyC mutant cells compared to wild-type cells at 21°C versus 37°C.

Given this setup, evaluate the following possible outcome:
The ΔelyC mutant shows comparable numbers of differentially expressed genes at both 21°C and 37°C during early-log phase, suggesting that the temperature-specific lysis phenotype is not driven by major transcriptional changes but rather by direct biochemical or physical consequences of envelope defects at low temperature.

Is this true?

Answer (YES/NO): NO